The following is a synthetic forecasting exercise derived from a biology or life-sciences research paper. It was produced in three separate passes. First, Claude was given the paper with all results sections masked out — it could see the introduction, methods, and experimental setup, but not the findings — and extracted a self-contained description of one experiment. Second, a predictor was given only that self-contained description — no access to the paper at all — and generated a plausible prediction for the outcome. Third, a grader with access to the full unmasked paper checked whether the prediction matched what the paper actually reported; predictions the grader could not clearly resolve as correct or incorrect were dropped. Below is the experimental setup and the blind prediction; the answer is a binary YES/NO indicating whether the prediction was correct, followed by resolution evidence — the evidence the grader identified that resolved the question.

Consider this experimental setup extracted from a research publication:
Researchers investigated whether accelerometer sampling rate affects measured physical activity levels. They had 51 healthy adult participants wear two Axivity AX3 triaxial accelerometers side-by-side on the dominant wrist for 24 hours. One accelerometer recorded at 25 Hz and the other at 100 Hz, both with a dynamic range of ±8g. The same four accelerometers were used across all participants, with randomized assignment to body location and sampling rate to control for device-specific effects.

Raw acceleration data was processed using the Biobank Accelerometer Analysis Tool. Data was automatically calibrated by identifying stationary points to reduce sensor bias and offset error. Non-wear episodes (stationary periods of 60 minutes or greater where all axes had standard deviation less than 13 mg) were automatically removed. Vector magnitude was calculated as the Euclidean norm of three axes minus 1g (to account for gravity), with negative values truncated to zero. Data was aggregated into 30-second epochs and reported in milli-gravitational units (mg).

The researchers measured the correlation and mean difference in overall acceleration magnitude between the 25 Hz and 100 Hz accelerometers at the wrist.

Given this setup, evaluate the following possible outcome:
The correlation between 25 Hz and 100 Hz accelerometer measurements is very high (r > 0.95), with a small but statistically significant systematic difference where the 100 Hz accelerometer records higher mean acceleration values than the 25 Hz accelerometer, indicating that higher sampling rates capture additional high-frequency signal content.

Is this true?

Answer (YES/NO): NO